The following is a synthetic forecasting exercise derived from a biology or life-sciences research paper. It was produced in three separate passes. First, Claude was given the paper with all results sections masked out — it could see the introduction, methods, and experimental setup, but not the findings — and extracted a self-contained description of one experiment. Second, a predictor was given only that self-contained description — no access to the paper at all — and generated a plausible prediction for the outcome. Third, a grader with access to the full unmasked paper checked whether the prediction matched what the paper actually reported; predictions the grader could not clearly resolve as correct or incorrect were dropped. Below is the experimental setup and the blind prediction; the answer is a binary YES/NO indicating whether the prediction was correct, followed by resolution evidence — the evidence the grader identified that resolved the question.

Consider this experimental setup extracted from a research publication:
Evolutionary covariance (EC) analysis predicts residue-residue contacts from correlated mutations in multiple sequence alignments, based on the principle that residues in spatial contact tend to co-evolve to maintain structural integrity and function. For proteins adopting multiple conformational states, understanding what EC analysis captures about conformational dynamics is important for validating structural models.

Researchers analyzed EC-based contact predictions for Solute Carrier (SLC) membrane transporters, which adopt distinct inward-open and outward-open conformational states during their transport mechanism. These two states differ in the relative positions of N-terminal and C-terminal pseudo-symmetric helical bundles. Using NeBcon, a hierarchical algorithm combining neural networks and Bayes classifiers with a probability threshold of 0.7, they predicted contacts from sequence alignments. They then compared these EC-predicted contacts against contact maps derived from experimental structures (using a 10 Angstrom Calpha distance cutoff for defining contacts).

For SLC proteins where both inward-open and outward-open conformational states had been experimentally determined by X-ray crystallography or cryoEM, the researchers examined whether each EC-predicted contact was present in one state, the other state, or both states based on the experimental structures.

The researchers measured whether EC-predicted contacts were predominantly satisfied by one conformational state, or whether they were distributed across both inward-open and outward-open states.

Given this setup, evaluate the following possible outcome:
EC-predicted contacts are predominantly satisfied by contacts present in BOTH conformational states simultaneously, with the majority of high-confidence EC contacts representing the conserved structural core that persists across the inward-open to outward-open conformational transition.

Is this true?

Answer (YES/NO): NO